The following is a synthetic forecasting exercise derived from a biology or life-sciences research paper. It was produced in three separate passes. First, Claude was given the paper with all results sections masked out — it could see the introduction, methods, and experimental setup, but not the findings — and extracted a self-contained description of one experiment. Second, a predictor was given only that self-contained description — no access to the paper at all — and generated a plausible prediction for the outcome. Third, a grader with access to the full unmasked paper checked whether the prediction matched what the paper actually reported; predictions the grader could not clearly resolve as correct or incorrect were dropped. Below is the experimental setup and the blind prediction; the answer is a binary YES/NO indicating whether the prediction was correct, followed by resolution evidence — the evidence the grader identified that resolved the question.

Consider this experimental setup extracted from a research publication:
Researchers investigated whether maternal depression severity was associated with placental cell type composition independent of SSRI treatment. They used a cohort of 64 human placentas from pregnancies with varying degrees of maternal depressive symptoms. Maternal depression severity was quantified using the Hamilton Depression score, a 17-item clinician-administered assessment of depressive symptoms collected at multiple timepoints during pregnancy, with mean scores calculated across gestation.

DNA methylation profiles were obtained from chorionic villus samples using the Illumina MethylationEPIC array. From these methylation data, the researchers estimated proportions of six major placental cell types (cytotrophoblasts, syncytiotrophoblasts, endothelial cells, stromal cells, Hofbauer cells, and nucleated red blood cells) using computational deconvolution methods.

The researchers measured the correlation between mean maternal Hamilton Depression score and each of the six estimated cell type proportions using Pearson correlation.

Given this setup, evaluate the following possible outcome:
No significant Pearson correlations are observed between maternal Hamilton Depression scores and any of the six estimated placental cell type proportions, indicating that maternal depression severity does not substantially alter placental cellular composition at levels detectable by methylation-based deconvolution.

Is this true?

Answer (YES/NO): YES